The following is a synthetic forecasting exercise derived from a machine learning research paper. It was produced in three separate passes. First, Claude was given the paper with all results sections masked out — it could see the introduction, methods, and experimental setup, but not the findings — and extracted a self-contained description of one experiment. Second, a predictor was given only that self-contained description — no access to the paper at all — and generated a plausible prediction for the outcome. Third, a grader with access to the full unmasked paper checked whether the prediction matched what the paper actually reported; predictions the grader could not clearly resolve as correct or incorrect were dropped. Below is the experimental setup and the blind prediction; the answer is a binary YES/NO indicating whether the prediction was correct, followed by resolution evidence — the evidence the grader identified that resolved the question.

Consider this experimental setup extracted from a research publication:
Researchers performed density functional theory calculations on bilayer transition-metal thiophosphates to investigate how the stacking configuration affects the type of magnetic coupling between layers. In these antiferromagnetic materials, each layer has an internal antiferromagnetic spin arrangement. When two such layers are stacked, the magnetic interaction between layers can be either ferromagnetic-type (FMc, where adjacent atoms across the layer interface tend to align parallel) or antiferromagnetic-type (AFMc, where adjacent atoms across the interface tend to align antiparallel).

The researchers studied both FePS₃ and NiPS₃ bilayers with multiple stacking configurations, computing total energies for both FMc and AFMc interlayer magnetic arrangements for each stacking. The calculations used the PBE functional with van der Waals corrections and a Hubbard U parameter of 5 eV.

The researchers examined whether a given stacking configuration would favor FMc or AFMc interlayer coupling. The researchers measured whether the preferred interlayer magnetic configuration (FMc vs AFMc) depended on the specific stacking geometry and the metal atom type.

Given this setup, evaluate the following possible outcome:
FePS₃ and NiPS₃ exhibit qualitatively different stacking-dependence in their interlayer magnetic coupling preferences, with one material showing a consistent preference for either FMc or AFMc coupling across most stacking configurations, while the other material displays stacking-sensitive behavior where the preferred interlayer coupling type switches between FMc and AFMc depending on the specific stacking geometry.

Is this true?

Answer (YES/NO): NO